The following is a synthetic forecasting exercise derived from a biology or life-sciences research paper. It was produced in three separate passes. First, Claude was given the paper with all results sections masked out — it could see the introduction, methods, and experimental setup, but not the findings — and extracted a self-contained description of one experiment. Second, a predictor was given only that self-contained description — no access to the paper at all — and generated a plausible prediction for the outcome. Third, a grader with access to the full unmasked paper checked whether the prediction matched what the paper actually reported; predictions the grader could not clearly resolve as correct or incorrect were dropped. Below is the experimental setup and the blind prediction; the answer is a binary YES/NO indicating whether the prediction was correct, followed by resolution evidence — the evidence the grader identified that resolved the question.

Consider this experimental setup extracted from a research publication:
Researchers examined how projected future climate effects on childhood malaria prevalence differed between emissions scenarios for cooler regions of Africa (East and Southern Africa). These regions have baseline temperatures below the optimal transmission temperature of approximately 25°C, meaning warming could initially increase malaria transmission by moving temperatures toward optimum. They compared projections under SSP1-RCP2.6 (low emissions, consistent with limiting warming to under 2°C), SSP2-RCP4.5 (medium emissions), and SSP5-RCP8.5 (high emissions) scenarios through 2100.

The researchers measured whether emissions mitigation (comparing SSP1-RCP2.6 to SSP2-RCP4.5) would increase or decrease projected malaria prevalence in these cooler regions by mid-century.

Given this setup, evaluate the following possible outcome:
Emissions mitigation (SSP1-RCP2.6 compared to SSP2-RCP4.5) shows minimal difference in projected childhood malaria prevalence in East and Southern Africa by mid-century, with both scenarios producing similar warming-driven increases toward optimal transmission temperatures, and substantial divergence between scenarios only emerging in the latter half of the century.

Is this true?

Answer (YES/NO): NO